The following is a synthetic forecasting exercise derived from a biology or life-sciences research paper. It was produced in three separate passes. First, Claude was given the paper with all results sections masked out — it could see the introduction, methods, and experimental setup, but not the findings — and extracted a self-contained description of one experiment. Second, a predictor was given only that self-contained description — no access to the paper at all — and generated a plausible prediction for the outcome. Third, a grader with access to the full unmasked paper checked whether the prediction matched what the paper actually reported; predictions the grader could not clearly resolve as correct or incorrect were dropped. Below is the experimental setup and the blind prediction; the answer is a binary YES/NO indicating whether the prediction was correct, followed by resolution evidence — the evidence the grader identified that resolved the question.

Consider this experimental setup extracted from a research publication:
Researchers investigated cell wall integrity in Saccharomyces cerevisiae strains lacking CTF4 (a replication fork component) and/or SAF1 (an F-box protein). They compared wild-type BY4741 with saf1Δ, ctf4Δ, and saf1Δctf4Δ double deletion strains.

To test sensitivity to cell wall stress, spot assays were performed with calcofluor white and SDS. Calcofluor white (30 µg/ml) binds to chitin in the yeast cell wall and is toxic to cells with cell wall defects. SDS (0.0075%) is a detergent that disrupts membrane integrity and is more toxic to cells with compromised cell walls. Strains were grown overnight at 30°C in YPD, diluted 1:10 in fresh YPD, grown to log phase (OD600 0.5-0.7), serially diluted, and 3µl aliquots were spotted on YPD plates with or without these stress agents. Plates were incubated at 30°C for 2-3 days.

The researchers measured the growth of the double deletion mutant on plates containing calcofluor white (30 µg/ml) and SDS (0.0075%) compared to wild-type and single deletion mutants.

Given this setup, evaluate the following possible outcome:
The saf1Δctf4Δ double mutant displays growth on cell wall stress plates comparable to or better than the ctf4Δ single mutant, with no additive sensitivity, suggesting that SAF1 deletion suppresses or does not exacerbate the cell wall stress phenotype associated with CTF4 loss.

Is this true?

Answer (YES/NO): YES